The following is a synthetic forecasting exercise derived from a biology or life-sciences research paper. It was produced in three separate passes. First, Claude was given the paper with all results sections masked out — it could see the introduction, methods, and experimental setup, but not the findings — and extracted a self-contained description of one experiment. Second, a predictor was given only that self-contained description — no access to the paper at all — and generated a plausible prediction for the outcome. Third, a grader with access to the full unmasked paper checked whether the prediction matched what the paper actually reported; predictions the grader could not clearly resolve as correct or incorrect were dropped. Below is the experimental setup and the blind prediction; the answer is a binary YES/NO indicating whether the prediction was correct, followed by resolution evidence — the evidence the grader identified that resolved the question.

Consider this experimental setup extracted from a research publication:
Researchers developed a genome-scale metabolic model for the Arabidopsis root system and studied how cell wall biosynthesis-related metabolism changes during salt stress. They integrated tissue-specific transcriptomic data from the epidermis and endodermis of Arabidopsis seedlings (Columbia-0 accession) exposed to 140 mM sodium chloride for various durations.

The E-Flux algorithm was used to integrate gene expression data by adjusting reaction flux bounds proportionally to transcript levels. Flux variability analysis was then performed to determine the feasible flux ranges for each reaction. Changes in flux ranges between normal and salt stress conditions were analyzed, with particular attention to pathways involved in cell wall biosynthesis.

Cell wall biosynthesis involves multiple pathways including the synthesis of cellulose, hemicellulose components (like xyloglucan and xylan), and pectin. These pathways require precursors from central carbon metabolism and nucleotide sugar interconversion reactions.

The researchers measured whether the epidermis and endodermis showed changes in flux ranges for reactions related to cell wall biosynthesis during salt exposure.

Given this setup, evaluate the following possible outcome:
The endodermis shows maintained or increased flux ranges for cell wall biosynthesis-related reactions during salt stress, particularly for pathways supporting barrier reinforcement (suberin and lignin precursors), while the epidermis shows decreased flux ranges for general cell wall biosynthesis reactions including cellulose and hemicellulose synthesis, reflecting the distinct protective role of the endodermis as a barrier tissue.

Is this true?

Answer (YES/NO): NO